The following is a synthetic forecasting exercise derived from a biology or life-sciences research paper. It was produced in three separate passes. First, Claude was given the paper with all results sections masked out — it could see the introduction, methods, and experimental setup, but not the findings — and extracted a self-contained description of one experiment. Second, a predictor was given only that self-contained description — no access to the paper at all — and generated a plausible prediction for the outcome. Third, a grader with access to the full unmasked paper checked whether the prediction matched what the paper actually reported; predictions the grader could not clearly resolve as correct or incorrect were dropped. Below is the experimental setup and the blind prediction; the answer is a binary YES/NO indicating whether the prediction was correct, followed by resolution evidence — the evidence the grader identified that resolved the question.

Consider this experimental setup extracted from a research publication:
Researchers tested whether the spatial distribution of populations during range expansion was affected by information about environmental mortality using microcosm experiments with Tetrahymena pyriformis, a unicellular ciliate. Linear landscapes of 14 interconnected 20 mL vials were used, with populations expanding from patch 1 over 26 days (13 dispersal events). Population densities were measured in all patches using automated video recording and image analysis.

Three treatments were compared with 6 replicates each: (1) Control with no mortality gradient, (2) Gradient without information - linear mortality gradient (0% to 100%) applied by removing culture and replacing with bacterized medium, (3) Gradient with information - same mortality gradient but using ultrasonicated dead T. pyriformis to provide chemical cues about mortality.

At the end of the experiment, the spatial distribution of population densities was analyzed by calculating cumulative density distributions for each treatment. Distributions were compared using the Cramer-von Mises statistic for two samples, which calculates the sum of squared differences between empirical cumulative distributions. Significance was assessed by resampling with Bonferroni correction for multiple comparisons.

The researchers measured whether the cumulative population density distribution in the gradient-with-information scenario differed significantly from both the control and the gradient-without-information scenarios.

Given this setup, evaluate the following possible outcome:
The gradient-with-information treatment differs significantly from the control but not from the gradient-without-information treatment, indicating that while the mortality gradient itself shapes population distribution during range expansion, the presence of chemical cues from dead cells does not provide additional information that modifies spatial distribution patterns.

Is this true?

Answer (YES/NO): NO